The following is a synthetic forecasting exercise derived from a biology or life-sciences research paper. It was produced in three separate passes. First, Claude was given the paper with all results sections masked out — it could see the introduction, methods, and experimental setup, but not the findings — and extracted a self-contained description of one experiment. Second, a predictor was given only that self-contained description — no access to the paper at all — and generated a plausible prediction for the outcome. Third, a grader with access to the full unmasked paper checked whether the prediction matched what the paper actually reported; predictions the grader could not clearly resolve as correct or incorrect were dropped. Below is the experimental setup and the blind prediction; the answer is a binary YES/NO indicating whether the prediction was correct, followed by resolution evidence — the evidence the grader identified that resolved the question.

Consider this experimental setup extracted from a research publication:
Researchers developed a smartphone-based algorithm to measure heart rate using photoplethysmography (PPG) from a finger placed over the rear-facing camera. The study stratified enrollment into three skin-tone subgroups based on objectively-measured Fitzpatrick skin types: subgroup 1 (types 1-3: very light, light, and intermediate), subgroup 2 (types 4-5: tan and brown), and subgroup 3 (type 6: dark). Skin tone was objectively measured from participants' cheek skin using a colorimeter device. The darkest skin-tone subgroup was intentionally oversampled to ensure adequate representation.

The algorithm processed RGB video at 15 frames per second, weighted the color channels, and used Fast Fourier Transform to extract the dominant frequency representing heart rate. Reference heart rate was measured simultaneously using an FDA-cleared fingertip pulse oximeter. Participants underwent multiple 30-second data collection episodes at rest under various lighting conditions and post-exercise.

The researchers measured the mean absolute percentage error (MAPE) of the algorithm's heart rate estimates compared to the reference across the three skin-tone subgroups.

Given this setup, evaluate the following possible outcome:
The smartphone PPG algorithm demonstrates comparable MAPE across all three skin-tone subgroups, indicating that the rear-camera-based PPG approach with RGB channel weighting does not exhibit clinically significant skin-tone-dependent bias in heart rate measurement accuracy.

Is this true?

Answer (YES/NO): YES